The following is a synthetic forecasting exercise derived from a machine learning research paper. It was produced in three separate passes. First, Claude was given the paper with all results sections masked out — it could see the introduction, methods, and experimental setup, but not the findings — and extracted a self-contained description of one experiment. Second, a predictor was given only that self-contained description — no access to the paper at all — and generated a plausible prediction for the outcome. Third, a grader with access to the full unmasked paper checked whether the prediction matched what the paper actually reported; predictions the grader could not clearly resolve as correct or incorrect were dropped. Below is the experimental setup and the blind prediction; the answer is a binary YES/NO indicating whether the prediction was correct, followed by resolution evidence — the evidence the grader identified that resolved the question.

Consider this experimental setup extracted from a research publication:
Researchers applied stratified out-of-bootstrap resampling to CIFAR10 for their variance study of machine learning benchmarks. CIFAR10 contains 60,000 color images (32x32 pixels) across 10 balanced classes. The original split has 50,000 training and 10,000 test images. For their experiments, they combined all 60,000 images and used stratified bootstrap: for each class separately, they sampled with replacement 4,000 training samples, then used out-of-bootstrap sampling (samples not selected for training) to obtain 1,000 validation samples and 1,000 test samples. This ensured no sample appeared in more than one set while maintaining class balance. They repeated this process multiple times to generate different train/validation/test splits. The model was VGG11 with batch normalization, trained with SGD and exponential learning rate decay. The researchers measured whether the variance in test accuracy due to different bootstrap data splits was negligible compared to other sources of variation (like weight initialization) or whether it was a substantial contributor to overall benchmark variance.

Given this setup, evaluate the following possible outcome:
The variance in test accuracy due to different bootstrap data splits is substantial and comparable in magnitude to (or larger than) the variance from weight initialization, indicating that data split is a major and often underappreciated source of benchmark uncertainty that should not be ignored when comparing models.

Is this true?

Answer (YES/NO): YES